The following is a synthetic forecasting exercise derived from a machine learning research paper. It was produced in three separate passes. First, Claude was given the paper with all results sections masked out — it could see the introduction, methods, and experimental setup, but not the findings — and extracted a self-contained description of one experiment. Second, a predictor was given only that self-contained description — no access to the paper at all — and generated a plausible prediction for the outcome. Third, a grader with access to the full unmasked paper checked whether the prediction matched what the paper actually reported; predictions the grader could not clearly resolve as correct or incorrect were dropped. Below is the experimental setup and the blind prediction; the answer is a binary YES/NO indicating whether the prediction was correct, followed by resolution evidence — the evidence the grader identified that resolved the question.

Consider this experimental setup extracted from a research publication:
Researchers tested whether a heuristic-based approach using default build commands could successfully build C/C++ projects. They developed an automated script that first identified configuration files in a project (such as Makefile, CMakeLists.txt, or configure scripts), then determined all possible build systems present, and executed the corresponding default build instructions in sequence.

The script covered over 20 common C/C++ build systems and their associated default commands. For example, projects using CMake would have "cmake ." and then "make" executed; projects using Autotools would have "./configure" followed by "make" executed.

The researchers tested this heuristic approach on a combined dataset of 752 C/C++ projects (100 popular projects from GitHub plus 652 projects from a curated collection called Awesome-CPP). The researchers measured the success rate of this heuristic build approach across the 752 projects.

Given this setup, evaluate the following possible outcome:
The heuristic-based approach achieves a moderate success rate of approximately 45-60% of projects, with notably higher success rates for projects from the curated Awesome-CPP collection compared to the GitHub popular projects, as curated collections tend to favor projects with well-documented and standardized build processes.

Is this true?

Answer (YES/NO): NO